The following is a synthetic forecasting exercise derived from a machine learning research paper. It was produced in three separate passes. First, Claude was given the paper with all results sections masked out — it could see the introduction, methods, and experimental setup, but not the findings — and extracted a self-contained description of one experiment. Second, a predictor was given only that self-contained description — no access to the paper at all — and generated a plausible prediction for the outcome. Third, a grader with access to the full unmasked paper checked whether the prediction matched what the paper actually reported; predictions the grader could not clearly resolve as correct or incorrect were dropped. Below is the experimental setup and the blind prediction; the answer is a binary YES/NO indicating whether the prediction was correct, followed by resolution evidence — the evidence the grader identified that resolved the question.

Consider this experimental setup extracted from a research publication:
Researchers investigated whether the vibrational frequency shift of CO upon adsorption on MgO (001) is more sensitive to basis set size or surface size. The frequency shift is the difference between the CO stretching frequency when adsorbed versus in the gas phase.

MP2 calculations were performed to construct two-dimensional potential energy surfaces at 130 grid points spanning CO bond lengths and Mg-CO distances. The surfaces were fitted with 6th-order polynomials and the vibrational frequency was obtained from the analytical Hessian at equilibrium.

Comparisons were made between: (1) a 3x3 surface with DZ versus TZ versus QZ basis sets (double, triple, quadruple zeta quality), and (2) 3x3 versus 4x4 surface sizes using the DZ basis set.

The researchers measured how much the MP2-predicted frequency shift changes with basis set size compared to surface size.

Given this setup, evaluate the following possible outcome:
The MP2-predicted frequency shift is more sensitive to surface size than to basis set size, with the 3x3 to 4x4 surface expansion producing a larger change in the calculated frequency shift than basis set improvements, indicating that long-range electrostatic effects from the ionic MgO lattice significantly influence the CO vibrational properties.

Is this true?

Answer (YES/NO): NO